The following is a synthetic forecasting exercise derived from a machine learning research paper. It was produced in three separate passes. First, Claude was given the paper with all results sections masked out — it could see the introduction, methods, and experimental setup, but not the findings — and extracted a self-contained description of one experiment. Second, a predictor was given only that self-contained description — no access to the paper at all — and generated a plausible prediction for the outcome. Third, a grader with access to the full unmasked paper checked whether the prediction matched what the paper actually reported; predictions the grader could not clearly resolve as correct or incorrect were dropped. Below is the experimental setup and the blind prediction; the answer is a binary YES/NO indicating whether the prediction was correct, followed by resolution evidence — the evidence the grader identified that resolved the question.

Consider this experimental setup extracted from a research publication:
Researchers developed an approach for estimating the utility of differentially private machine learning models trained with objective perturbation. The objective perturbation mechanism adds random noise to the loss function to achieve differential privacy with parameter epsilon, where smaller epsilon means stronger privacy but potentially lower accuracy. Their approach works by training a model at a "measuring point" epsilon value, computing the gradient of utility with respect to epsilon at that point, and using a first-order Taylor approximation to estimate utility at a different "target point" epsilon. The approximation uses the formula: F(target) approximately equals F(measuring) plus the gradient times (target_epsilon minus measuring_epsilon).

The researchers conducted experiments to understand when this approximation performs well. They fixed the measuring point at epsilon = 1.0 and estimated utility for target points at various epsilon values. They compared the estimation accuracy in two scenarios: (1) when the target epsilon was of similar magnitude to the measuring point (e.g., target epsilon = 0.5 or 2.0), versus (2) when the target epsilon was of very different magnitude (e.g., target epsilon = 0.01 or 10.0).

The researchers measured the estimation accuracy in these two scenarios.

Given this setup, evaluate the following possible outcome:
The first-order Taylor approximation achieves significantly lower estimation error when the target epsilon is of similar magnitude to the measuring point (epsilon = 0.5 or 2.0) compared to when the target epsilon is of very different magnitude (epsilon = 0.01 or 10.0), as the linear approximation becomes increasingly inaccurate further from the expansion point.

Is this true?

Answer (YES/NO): YES